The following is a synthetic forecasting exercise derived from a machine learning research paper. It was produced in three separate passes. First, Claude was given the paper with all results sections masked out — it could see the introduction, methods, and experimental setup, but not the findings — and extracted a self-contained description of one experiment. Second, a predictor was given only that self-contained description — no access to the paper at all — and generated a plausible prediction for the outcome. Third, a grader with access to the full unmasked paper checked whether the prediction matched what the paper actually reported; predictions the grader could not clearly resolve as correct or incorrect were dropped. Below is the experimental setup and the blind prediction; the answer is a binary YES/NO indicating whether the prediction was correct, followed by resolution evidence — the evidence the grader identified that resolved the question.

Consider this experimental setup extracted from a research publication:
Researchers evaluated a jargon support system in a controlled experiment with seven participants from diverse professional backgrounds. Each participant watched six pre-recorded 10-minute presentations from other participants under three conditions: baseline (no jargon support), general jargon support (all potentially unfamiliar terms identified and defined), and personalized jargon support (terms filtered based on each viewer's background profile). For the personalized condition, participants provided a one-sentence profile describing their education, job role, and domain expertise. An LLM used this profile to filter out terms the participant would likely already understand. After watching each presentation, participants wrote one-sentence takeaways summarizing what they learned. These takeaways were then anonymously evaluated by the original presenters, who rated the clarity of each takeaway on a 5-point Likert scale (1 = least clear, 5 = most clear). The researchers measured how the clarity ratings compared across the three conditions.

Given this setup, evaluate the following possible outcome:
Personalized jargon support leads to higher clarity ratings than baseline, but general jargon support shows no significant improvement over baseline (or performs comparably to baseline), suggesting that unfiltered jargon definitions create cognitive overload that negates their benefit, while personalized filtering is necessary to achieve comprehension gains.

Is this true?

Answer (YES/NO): NO